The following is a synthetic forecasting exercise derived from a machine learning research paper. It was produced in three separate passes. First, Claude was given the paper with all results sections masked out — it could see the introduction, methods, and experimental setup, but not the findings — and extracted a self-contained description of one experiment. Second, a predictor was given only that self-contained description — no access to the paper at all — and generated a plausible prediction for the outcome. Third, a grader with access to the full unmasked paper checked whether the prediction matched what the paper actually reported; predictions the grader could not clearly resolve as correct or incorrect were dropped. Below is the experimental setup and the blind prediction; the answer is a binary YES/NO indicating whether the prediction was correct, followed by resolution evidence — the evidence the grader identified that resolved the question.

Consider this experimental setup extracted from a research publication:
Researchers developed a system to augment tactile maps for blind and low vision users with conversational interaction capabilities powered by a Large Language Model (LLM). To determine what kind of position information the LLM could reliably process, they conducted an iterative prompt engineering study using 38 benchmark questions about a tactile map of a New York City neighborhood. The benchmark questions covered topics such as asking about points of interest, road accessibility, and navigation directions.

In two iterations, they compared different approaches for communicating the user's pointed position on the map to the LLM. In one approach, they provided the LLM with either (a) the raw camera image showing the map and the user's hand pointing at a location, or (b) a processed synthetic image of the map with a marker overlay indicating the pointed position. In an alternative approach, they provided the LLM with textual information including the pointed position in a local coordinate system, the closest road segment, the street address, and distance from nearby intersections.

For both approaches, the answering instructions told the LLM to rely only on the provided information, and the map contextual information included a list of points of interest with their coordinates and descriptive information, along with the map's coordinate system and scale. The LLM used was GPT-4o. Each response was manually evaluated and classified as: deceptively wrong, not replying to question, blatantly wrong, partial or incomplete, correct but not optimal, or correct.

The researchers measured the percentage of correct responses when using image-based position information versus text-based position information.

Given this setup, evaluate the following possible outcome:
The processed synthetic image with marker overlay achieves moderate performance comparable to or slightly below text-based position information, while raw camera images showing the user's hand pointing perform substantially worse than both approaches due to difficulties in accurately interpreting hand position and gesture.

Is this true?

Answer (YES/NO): NO